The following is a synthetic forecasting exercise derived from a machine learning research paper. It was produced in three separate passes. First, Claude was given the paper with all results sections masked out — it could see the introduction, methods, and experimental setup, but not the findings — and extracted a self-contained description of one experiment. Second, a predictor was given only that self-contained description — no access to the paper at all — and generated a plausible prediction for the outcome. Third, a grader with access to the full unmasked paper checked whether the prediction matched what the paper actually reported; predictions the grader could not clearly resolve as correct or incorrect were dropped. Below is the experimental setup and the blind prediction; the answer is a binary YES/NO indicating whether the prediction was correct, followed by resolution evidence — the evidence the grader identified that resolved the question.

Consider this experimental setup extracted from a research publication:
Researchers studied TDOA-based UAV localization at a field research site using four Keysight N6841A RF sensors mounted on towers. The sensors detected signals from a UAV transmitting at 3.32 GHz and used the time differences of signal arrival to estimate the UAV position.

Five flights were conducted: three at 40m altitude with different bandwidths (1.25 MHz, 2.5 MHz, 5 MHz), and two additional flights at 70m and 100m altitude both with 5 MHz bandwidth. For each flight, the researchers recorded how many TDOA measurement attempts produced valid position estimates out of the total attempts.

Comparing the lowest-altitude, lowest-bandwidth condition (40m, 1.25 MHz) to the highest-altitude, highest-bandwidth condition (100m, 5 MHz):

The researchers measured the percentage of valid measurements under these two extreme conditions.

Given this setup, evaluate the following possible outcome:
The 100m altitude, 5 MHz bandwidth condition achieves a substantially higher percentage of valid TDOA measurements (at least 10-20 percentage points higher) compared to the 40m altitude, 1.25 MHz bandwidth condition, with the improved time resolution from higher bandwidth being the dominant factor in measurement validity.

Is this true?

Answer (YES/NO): NO